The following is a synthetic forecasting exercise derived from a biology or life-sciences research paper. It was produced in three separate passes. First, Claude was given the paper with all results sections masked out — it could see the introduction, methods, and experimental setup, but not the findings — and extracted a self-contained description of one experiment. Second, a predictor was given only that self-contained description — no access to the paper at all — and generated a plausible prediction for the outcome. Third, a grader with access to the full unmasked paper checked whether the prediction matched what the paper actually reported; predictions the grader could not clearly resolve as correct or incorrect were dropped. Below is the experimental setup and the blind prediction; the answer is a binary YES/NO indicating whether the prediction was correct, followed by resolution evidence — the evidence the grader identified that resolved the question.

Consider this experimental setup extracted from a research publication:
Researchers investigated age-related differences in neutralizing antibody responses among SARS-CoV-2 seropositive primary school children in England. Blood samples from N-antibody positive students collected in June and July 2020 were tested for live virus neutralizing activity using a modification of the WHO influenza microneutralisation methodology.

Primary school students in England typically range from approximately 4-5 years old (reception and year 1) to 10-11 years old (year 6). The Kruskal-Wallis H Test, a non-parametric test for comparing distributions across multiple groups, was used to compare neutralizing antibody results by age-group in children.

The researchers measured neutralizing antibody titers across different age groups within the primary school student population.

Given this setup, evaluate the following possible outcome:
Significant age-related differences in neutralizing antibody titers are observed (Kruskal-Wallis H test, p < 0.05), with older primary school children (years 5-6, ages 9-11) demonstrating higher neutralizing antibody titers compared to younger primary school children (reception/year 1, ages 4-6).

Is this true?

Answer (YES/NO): NO